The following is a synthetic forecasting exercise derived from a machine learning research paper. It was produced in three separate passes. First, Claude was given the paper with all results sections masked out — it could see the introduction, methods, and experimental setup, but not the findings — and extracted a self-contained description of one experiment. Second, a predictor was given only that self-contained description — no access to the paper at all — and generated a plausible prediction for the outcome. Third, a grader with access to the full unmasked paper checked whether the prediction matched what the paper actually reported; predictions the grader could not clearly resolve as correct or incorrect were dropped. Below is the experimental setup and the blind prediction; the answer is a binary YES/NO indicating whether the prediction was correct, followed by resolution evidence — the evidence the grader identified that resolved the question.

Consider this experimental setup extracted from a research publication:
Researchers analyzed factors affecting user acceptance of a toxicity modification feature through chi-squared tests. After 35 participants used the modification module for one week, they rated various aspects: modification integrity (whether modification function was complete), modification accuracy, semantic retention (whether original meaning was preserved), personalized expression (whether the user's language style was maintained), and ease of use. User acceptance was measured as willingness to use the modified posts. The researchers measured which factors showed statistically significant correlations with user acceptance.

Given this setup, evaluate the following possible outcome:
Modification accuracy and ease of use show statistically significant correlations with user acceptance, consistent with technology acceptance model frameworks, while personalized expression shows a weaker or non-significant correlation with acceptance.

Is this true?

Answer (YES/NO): NO